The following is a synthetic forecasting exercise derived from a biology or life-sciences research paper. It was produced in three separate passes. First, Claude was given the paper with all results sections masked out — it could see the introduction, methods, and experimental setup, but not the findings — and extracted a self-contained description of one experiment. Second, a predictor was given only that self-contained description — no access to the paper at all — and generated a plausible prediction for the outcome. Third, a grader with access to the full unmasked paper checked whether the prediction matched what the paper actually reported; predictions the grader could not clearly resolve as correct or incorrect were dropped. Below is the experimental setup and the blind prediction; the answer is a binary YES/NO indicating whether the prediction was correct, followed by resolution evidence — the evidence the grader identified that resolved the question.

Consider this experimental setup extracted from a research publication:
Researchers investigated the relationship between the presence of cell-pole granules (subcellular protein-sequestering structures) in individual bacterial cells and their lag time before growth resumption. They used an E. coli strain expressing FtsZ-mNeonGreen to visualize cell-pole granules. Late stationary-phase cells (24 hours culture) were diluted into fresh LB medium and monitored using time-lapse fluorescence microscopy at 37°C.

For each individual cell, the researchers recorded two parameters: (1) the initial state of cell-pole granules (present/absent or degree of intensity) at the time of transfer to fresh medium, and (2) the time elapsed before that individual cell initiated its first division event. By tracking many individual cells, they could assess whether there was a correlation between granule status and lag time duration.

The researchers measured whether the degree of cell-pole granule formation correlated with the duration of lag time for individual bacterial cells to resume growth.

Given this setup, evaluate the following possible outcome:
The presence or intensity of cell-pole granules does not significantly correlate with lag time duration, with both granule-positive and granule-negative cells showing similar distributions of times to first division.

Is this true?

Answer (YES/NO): NO